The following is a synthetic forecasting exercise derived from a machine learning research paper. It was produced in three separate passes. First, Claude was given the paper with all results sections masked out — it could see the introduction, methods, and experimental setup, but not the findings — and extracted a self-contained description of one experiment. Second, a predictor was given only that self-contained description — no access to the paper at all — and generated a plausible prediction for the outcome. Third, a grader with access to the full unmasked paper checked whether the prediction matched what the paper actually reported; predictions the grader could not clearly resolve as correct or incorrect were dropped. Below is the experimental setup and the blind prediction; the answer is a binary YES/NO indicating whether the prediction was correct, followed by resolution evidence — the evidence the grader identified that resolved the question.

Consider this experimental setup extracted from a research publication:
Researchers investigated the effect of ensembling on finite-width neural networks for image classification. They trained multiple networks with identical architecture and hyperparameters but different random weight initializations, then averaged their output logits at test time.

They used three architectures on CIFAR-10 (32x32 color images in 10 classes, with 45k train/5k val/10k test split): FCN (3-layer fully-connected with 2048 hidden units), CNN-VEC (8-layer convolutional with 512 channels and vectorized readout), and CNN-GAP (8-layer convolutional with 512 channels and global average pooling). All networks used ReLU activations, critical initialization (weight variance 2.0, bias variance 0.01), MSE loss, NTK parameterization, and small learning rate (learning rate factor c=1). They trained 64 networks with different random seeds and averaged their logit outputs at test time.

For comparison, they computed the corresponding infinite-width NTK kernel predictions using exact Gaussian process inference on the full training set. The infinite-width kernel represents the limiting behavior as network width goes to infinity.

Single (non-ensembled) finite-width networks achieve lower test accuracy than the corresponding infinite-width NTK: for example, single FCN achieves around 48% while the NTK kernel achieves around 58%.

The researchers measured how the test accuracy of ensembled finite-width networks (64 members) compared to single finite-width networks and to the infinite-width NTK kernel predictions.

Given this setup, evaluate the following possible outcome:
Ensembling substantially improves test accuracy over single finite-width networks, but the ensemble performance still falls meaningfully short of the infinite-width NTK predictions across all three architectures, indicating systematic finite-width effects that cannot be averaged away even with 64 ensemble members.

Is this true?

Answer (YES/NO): NO